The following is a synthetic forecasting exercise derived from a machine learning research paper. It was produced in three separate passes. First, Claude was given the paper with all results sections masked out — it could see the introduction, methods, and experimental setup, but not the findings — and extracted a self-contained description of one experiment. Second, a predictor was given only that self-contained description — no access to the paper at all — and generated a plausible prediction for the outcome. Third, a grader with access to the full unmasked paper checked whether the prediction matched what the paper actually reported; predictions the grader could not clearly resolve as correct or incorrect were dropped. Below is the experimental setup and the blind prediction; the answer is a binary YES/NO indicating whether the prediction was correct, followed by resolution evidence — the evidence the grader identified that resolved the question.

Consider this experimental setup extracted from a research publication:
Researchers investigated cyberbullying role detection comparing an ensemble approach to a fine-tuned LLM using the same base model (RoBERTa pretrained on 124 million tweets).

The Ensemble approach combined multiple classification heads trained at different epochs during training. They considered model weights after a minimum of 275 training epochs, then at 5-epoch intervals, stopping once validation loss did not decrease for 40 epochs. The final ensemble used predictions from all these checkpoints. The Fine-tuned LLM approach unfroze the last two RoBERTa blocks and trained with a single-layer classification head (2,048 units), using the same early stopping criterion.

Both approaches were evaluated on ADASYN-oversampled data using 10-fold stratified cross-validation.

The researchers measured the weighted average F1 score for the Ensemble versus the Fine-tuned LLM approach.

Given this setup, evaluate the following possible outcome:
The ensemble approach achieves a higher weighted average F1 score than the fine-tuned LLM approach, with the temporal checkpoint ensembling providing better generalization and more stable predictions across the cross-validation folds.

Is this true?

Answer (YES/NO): NO